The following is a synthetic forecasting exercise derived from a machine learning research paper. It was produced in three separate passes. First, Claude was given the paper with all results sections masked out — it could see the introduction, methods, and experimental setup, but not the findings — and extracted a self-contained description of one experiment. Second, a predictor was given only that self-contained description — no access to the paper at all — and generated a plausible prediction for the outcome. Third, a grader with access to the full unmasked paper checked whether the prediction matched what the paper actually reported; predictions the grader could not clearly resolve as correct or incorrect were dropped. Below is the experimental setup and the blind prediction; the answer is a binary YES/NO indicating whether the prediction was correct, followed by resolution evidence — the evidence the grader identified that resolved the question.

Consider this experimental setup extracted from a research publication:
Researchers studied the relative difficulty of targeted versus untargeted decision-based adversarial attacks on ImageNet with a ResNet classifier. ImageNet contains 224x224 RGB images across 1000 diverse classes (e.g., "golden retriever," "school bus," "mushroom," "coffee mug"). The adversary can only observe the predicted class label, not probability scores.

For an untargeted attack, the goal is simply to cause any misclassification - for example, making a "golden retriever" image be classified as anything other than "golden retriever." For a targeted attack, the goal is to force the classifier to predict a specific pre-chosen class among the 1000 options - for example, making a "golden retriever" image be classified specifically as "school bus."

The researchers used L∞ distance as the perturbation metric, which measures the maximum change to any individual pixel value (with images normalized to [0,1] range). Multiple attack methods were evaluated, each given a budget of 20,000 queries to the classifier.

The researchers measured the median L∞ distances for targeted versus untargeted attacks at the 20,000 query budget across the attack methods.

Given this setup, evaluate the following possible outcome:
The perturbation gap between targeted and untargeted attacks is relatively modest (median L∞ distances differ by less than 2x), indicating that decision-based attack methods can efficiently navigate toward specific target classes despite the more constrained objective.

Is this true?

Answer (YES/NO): NO